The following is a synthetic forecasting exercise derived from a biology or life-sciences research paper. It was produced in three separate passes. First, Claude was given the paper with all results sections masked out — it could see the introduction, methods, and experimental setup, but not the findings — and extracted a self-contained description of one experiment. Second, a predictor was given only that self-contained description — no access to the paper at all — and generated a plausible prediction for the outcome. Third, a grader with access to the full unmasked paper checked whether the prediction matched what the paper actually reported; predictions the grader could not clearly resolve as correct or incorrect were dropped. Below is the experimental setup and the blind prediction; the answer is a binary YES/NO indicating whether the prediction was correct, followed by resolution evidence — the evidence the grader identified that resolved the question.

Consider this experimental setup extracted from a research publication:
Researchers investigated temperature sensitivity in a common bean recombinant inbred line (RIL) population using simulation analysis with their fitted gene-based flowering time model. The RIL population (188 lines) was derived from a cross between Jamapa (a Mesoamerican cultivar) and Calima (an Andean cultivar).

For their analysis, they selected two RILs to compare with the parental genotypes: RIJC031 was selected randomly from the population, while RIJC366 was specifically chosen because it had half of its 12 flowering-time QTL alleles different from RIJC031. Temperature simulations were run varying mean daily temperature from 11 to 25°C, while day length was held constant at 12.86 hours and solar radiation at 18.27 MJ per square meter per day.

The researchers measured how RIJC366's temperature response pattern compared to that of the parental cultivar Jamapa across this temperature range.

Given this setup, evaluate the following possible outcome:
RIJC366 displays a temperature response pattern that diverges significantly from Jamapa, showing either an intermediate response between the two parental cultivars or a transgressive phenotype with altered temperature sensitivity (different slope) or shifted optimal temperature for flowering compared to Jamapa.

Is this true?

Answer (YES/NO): NO